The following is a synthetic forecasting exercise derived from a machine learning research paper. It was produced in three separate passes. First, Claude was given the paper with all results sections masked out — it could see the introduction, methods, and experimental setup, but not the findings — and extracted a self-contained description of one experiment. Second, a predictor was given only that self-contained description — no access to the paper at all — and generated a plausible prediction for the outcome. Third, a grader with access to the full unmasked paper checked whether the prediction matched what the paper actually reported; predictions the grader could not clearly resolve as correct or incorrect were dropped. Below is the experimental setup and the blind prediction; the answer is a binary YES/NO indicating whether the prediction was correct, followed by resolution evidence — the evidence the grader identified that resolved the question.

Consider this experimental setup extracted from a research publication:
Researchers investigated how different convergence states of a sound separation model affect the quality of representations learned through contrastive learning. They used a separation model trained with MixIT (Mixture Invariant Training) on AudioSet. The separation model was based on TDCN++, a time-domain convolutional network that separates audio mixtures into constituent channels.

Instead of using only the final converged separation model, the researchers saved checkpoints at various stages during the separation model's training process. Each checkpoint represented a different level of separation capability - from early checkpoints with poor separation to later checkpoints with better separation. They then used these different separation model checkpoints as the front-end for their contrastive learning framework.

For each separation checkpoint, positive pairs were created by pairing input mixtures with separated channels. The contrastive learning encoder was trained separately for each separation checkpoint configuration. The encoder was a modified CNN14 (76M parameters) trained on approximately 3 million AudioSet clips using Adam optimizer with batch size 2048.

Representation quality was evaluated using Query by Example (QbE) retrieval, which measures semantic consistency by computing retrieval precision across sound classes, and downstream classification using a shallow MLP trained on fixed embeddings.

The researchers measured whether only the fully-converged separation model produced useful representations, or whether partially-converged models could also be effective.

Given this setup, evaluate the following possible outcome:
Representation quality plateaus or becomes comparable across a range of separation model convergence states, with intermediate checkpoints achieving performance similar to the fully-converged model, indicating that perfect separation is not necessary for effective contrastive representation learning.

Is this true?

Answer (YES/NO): NO